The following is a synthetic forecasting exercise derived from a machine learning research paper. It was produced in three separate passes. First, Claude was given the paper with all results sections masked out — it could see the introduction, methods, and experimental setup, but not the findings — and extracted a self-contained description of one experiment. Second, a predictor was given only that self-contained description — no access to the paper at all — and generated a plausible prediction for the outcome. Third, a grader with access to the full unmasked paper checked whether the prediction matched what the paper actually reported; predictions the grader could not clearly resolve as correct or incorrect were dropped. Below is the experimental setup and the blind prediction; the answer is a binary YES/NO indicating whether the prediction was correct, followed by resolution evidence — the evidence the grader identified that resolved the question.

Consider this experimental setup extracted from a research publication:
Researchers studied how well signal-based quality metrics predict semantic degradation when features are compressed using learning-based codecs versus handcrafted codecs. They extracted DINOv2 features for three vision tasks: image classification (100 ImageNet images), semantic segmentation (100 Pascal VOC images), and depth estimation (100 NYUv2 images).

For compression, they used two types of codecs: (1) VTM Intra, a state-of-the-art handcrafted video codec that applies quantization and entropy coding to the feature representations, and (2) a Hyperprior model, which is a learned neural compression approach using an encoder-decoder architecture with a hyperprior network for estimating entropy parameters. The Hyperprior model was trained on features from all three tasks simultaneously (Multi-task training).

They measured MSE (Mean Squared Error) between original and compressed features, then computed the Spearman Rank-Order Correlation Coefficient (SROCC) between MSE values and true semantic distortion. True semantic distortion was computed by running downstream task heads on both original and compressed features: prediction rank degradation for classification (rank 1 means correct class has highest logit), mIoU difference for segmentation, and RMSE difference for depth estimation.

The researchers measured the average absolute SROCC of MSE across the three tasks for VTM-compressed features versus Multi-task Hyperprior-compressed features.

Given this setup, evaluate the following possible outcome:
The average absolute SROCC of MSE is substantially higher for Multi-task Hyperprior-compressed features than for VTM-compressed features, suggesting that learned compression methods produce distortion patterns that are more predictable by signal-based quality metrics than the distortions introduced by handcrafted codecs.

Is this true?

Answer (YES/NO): NO